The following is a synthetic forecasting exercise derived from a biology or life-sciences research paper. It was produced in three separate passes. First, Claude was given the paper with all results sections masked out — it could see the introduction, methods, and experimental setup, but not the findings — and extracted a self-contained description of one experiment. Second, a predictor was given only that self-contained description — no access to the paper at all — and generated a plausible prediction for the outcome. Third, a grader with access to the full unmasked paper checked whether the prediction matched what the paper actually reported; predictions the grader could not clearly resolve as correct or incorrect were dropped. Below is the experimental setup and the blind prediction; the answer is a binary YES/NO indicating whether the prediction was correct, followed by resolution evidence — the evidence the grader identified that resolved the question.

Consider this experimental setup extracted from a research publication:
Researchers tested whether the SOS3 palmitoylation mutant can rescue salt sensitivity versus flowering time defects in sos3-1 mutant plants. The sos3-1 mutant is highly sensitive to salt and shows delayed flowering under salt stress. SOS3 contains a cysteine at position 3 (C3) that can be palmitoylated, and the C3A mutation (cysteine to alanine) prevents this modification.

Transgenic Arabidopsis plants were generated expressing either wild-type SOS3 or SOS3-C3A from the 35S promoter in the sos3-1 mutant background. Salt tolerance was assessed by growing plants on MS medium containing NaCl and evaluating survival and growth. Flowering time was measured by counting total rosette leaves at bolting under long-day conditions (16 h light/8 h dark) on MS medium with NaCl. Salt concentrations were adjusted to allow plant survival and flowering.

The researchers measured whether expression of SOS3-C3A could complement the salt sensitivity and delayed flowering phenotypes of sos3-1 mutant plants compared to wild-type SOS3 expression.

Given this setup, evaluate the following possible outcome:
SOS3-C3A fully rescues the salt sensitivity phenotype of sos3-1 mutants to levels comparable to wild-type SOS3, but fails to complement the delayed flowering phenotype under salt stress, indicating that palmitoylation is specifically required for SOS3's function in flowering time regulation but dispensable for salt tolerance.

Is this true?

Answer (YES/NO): NO